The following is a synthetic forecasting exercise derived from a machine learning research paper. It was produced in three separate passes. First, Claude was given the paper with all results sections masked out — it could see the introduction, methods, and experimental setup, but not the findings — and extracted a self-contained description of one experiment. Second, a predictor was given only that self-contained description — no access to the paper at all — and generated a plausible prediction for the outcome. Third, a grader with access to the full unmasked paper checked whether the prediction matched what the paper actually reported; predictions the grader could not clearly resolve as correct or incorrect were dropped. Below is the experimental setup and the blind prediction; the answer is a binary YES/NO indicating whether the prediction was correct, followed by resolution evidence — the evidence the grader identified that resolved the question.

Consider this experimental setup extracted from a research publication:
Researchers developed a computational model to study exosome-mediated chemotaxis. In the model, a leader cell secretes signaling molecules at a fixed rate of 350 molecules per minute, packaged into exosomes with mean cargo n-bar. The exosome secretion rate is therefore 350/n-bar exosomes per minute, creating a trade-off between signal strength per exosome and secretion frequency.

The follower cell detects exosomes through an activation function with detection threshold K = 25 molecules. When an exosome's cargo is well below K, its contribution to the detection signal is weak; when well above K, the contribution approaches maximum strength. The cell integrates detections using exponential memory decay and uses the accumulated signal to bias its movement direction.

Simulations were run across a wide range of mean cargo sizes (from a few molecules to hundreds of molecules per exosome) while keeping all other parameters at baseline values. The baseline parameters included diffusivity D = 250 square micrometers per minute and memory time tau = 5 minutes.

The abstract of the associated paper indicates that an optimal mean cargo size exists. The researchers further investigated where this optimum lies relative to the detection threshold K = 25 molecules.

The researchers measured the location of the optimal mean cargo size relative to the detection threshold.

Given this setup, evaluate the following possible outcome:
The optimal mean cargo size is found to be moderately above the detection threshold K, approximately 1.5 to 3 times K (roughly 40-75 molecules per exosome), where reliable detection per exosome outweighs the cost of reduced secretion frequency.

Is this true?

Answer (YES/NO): NO